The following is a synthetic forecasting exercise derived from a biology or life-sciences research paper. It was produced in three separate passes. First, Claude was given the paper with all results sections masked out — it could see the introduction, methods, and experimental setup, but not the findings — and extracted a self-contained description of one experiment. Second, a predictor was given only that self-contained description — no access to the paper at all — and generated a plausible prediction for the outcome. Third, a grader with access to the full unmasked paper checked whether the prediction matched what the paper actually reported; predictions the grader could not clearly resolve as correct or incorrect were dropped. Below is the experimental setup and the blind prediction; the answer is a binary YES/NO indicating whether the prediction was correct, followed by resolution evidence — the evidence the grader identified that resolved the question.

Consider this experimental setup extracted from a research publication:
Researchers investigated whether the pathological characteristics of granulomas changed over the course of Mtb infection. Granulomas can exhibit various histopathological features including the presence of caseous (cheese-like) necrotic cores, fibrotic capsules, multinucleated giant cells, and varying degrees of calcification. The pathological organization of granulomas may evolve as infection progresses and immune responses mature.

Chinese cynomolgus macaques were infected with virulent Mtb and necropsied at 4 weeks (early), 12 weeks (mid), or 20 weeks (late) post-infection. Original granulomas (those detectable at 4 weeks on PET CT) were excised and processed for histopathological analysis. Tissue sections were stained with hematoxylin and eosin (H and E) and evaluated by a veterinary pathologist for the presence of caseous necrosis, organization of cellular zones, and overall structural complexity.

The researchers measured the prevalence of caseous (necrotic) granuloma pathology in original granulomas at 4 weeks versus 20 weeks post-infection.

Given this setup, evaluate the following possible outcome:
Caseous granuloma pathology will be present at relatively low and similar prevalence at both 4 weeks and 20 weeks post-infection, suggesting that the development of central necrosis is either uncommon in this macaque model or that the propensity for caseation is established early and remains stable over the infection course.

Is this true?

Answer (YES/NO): NO